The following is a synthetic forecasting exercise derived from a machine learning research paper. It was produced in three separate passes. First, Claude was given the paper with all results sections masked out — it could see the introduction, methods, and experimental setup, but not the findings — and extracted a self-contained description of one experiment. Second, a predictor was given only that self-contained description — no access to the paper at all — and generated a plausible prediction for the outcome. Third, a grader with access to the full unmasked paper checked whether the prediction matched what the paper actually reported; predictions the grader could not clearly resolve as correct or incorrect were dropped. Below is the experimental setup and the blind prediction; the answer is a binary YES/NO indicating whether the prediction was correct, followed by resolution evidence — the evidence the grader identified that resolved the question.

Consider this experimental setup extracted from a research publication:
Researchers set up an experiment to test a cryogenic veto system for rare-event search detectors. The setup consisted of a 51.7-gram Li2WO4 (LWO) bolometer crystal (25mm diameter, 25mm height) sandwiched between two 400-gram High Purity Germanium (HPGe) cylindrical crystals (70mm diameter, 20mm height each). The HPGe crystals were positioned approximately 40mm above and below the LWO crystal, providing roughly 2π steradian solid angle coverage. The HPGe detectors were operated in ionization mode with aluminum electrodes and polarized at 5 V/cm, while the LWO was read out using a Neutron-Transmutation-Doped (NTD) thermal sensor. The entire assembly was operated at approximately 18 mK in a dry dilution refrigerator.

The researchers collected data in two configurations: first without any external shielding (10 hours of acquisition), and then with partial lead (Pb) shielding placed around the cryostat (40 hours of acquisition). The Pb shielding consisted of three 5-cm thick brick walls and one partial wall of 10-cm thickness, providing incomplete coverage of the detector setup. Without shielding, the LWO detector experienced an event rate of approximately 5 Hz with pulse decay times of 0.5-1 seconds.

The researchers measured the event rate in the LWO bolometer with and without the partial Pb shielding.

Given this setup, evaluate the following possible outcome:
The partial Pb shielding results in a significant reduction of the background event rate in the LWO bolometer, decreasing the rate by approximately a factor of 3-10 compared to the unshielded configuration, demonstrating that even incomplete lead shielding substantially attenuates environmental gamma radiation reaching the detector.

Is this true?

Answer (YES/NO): NO